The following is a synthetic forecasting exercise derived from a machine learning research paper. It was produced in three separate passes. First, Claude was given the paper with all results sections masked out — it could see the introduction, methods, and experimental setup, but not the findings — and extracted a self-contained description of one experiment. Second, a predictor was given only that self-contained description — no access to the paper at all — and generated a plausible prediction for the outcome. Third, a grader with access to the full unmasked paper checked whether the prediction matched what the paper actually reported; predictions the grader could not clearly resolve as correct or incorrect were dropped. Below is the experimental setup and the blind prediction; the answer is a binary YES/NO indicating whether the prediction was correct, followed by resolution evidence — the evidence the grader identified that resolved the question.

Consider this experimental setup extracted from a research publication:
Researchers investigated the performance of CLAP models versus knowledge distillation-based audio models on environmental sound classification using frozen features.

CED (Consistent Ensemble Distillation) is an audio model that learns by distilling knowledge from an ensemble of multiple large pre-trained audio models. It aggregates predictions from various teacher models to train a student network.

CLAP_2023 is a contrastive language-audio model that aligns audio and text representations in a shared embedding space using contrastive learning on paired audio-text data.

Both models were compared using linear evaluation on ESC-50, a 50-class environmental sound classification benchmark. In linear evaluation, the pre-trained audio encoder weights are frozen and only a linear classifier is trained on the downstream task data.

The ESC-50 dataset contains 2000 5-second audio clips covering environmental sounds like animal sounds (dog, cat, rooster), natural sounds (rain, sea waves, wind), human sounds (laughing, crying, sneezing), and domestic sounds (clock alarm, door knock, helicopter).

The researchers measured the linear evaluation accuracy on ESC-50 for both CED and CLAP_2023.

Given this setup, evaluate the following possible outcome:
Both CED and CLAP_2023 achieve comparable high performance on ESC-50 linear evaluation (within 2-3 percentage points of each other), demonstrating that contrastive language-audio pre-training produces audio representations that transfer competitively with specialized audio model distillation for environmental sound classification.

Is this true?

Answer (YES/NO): YES